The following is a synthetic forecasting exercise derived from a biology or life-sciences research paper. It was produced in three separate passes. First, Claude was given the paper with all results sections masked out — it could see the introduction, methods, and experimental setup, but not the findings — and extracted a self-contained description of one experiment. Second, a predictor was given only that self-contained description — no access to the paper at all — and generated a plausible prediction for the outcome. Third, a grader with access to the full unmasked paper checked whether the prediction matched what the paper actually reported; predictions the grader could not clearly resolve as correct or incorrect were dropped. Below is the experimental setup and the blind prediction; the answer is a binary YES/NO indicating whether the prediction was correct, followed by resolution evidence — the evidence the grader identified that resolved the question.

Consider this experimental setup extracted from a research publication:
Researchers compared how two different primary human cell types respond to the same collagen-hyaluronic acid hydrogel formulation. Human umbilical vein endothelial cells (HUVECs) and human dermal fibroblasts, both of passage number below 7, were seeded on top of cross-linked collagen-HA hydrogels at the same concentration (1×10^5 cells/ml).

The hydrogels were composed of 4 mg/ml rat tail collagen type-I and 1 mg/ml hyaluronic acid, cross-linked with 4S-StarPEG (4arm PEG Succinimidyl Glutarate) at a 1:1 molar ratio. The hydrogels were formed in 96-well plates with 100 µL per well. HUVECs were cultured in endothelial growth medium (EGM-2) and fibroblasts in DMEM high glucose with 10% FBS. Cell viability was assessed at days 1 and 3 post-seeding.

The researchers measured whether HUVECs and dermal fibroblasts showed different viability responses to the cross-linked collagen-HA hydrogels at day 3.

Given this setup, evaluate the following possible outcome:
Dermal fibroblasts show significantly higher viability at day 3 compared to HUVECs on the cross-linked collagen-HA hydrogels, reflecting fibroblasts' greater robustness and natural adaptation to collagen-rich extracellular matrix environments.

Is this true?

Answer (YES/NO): NO